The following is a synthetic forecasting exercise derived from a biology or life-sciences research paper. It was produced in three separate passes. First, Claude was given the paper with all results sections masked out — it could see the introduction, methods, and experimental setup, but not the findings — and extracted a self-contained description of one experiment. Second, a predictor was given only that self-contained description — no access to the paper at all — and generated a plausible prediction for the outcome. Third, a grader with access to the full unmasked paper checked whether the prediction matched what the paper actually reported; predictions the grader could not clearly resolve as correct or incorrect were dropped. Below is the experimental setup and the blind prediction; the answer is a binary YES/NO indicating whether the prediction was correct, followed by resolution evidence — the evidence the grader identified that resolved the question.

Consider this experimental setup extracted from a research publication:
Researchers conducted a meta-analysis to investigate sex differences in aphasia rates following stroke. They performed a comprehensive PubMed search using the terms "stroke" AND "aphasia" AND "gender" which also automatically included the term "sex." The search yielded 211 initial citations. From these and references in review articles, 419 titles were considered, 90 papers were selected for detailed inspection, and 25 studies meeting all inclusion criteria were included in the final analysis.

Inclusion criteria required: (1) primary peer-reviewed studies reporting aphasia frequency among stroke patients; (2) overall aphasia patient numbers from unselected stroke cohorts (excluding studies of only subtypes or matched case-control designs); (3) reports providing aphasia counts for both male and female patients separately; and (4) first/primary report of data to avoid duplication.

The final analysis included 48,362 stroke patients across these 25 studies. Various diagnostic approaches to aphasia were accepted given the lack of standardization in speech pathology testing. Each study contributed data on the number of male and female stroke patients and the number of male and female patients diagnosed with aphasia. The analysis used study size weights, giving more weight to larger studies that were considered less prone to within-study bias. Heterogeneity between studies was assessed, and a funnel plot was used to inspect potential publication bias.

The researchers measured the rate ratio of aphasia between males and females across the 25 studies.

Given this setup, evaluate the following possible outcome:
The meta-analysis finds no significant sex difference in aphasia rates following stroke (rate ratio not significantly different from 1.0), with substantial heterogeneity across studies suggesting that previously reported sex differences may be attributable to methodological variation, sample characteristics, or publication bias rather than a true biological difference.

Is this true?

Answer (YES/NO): NO